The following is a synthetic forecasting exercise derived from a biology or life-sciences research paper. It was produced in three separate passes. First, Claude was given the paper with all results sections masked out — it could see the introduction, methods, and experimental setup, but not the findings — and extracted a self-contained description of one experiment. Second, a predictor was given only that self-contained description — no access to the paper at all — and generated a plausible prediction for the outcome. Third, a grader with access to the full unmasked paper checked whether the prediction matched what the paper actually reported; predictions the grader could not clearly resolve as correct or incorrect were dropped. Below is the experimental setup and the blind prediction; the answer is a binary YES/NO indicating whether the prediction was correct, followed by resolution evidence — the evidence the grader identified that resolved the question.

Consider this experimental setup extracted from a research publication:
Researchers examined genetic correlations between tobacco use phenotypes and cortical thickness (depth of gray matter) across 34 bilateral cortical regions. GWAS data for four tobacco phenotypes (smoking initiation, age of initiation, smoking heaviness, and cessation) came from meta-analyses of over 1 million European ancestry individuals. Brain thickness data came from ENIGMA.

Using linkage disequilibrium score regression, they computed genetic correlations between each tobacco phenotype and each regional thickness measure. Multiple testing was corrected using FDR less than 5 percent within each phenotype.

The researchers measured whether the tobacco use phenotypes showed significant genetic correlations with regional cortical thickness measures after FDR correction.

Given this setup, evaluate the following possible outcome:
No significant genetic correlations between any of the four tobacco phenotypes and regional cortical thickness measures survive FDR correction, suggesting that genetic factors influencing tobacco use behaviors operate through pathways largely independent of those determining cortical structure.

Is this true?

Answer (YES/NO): YES